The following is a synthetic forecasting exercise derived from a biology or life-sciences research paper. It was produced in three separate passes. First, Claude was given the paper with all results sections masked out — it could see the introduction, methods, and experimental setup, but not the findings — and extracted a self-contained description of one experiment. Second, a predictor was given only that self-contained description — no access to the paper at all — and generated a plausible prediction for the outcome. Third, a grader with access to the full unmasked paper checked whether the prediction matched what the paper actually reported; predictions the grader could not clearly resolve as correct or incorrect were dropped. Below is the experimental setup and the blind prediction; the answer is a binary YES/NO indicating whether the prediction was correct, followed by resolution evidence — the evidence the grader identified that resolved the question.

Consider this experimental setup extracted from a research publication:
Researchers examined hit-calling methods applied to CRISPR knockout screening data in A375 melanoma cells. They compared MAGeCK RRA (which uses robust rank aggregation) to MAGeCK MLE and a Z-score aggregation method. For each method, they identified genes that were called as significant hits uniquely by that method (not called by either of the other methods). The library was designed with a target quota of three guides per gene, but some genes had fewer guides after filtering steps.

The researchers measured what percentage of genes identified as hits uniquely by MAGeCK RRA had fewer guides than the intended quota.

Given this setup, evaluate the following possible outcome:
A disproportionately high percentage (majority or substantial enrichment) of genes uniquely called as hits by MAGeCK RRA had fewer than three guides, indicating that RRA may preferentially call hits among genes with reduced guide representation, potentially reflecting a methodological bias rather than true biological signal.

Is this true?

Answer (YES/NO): NO